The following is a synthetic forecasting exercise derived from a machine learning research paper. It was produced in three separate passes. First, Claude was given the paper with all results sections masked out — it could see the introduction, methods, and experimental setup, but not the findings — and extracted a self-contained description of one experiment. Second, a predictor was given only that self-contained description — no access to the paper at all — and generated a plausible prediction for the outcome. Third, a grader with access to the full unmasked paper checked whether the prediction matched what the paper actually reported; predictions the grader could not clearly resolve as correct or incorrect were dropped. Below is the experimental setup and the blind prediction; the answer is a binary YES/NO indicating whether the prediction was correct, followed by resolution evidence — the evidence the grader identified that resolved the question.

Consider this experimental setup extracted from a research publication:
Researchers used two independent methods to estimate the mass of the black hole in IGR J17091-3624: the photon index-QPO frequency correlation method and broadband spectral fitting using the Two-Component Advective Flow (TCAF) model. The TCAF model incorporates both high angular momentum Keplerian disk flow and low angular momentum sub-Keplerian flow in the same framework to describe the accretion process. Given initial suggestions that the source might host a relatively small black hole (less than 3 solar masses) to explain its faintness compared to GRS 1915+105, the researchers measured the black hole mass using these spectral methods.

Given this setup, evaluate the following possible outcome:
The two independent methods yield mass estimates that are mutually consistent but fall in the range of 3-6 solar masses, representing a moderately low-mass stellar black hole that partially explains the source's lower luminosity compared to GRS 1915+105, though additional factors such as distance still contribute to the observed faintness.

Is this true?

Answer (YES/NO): NO